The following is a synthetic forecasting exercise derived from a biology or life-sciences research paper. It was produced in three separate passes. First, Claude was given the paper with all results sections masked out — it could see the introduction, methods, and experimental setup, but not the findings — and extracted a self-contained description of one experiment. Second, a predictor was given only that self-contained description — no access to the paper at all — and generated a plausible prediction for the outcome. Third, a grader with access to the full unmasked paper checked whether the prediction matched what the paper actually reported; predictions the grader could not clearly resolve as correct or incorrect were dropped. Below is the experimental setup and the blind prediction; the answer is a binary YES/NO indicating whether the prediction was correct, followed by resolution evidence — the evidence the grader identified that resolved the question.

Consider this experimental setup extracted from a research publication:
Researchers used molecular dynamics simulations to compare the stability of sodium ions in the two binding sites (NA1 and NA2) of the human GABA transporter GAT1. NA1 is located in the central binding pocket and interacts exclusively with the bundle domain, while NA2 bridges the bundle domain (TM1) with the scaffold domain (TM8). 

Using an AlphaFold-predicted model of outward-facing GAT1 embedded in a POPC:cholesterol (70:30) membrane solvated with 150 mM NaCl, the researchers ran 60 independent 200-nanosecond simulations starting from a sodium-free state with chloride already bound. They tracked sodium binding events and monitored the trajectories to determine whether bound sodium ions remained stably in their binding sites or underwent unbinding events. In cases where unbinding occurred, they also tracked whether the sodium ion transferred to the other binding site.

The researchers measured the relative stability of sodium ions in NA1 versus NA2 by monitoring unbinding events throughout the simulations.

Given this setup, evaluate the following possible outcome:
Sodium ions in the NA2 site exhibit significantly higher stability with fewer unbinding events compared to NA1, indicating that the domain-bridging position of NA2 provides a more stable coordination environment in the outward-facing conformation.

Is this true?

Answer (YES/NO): YES